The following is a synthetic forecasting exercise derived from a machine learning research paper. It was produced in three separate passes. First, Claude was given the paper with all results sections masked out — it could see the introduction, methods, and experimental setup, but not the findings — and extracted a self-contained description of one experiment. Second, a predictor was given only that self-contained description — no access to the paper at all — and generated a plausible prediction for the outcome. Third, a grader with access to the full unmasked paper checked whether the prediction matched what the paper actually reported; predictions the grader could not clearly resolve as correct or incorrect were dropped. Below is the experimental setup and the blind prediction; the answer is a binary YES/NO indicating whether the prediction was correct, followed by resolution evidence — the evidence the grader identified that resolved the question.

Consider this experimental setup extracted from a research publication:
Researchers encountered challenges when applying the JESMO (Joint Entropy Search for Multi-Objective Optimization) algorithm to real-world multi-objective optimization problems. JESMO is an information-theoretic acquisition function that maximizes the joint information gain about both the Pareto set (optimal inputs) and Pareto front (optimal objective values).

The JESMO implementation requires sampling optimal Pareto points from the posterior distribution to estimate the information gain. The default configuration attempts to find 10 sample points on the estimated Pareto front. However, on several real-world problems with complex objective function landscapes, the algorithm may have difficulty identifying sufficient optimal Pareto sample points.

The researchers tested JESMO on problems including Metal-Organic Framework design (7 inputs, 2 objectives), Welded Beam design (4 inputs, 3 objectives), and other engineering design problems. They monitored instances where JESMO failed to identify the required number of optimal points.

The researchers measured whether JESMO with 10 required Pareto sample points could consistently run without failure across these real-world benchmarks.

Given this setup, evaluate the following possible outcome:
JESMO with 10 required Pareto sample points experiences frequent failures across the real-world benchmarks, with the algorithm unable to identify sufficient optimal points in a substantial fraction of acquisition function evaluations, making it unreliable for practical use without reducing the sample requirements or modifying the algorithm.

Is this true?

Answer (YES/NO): YES